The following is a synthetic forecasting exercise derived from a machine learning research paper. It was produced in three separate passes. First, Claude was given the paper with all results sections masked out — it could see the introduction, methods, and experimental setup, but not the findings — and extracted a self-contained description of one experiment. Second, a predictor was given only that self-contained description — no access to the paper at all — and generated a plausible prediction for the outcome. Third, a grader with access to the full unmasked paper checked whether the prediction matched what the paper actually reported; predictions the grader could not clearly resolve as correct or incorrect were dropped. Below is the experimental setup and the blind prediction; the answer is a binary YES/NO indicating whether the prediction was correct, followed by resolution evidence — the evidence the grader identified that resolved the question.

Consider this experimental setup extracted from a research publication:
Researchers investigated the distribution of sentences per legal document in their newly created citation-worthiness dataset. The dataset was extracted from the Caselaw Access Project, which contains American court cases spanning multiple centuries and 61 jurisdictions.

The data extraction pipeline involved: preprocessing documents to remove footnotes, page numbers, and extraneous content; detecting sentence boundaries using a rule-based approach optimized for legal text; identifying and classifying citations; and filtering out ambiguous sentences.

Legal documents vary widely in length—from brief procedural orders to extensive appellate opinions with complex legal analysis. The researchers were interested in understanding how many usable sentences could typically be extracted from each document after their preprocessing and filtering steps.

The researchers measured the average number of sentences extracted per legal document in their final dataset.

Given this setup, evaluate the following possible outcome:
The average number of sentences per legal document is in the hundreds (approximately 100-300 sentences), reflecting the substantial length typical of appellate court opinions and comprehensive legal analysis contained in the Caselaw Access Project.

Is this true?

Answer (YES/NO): NO